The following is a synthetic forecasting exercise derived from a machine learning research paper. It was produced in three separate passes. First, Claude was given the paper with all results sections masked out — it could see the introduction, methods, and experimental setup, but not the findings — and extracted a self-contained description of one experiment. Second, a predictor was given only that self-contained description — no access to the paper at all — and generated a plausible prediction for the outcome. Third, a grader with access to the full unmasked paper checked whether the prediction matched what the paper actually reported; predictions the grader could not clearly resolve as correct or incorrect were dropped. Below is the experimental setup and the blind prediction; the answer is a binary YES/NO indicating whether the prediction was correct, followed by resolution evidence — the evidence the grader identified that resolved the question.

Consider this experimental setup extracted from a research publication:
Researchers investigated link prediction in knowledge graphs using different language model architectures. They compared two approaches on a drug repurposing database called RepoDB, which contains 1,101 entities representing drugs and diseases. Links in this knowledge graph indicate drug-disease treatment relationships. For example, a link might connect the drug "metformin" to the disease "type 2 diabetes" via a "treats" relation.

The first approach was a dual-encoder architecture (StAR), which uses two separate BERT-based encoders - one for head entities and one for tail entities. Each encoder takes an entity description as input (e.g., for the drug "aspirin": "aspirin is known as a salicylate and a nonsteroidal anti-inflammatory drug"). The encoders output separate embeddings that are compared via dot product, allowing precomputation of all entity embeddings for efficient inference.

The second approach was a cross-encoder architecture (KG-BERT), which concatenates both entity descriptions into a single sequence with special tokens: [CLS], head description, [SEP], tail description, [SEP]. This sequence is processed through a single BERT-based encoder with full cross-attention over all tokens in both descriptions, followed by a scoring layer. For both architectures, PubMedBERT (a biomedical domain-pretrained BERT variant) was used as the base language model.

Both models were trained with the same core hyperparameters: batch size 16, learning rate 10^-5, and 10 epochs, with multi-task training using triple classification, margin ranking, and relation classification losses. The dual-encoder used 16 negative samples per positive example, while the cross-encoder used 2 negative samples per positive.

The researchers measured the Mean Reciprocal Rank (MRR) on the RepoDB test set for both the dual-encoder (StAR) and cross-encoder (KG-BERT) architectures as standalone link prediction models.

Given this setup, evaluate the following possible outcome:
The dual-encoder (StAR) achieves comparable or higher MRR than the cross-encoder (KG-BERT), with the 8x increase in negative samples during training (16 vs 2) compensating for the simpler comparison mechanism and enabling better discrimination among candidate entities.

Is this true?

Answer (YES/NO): YES